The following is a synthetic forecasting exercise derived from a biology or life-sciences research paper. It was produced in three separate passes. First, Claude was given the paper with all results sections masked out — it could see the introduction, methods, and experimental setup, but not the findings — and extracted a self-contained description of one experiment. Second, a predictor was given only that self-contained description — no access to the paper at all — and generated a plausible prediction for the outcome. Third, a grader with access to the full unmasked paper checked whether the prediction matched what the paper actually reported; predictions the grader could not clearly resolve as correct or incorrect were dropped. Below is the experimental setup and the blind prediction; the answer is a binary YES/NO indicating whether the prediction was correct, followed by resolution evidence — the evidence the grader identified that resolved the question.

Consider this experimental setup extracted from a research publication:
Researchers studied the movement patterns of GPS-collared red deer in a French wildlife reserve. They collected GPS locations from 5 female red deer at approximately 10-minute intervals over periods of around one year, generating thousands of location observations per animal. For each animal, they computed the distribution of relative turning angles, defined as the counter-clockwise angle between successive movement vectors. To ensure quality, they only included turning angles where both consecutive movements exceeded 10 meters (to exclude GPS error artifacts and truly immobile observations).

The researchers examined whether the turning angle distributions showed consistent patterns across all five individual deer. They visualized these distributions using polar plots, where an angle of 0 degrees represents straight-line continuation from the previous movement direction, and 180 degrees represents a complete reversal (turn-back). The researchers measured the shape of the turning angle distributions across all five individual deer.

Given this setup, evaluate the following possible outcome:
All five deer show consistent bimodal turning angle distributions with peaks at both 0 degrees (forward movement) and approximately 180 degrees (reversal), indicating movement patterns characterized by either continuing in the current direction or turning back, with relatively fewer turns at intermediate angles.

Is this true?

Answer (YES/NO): YES